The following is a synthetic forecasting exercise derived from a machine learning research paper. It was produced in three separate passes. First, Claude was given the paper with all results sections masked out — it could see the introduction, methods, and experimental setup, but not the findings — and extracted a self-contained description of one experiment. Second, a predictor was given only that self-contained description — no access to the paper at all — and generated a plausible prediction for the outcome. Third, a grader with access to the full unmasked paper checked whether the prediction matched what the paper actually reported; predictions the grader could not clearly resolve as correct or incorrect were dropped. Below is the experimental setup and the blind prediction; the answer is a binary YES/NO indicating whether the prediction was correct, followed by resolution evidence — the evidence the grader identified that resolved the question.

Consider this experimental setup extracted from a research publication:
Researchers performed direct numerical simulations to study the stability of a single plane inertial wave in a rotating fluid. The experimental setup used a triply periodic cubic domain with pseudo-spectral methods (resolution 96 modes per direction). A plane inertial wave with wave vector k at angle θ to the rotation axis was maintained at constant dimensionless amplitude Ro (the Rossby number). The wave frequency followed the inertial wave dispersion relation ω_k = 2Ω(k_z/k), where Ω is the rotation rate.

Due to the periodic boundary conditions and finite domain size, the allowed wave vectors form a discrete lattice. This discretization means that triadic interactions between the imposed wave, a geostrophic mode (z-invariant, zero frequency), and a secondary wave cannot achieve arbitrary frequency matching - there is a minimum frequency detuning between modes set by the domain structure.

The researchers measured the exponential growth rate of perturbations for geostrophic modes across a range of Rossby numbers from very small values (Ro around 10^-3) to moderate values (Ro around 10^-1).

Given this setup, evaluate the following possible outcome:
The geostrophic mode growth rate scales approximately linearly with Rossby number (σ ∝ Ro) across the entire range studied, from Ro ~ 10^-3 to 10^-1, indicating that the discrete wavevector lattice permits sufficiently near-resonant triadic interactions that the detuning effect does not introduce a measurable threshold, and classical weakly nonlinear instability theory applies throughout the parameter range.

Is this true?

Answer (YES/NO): NO